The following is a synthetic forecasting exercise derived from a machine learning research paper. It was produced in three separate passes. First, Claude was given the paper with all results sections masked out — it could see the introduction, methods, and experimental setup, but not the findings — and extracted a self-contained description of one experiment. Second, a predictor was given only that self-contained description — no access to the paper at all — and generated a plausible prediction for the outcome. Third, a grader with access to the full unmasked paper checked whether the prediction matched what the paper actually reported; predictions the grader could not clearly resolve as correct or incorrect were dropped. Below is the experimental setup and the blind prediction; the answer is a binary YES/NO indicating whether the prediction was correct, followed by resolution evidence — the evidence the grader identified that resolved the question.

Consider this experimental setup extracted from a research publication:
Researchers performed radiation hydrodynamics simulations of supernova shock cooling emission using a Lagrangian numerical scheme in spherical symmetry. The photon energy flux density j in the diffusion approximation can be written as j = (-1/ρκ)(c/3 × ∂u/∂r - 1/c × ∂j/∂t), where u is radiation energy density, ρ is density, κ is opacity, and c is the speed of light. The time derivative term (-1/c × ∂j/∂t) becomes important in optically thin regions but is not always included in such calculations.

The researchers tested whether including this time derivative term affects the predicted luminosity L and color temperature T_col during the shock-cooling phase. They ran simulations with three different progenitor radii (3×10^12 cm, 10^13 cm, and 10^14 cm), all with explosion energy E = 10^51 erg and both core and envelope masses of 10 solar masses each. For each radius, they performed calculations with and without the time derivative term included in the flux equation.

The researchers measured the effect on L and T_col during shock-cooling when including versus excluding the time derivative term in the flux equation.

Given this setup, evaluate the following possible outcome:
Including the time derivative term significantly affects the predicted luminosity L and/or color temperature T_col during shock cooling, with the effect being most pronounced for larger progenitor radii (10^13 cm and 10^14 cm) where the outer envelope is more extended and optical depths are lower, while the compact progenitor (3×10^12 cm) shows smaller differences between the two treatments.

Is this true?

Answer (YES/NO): NO